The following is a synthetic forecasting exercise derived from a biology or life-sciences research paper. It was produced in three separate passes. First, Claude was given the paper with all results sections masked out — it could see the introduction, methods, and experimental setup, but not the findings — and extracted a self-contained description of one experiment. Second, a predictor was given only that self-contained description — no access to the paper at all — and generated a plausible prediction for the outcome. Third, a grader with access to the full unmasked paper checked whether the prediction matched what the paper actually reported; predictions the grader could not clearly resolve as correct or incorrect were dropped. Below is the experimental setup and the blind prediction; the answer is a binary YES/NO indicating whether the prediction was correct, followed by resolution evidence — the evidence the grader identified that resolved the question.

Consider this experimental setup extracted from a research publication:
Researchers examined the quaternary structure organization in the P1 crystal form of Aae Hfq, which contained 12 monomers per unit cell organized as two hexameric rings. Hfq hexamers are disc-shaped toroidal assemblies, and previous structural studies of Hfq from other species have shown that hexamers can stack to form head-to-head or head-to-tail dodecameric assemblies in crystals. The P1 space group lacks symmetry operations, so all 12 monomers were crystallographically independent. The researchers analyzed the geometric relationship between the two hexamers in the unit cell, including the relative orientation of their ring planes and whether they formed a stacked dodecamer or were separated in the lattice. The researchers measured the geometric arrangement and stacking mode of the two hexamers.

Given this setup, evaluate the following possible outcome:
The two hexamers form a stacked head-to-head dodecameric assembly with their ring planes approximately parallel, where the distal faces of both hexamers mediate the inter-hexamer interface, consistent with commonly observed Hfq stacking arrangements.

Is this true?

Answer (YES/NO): NO